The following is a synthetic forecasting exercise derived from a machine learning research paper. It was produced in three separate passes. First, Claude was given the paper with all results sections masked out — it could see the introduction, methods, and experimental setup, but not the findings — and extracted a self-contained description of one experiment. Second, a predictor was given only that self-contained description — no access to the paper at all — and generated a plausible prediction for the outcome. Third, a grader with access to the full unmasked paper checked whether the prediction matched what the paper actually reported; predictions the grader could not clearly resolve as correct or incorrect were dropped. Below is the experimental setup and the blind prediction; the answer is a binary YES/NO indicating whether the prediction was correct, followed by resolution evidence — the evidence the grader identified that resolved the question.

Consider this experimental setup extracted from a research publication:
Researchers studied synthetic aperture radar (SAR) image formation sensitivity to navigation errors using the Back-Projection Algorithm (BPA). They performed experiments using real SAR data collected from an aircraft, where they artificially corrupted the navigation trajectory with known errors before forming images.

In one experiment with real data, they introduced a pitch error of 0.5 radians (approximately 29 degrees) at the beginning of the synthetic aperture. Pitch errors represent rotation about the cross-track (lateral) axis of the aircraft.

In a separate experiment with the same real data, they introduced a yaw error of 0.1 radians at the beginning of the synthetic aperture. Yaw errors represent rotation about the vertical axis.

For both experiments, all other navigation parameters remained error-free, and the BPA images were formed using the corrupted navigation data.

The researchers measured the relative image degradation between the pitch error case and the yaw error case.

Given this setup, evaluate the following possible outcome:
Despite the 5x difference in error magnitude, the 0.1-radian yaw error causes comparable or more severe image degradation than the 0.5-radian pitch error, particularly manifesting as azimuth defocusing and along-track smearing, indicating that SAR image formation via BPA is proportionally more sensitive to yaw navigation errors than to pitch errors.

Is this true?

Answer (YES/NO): NO